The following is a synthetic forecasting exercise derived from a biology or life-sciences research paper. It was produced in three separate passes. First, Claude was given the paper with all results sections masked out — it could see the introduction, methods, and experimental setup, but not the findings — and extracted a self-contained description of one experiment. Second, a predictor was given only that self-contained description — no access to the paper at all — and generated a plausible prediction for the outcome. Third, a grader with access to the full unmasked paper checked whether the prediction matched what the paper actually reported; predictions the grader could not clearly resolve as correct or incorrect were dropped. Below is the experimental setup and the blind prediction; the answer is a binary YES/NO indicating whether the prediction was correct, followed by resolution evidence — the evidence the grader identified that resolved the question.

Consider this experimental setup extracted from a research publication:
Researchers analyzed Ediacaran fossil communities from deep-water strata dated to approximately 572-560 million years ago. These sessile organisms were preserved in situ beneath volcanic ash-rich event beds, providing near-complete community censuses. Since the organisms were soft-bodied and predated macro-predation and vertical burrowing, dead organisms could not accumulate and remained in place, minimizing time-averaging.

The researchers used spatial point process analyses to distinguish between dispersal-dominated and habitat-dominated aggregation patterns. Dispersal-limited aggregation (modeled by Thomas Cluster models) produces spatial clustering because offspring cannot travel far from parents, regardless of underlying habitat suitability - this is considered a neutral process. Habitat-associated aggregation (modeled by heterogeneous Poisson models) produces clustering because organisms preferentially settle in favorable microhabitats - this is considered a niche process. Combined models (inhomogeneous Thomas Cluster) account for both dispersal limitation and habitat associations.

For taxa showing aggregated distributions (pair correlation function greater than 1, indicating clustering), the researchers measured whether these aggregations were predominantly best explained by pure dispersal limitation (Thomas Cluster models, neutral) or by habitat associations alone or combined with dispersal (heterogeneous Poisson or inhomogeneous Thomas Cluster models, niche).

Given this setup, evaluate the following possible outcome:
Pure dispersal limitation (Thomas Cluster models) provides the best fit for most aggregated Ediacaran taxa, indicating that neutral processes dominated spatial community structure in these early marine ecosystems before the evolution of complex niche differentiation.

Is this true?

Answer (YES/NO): YES